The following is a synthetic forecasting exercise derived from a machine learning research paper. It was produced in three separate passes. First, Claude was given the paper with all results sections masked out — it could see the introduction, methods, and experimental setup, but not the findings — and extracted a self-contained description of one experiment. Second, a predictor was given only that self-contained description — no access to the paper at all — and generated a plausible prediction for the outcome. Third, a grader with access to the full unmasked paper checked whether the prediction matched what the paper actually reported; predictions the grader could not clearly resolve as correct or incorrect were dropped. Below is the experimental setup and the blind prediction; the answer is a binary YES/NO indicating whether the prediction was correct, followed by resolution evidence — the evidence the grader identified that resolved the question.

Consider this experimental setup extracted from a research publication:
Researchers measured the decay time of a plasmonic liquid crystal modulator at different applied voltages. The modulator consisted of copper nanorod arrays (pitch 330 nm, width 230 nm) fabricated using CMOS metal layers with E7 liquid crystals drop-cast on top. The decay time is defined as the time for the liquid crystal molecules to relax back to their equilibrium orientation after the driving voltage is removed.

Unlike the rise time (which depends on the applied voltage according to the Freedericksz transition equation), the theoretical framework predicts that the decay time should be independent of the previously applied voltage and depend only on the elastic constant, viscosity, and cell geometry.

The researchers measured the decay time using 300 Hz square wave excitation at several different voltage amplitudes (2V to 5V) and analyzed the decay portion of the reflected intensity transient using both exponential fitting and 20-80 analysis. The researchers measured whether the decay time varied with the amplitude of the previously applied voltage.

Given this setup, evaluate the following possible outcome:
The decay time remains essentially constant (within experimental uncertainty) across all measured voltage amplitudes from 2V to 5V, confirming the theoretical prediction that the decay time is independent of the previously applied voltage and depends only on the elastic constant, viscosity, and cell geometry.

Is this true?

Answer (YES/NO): YES